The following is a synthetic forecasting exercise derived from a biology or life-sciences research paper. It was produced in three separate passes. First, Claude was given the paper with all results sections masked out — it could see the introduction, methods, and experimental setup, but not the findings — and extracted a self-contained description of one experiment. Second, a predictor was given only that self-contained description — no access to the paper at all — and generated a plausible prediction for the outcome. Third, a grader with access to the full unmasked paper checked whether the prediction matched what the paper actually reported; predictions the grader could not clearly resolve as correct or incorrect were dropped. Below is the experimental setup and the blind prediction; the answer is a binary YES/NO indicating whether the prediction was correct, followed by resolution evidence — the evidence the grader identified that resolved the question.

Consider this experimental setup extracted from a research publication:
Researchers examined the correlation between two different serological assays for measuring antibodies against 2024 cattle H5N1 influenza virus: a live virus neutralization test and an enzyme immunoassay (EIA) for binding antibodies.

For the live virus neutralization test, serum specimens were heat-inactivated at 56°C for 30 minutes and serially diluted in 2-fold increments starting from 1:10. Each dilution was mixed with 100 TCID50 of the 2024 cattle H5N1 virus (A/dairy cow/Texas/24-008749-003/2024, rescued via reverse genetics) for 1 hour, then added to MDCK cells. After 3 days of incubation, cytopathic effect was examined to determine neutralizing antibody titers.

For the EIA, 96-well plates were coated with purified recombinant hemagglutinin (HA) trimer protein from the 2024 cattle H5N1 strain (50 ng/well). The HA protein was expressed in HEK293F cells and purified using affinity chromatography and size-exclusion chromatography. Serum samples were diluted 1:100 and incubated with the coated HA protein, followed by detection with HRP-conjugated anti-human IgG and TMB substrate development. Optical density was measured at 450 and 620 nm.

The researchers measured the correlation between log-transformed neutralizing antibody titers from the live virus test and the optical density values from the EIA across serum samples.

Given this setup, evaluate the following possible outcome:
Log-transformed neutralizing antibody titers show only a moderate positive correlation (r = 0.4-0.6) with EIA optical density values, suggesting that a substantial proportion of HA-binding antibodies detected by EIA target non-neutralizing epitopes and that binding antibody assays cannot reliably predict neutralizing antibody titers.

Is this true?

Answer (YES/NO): NO